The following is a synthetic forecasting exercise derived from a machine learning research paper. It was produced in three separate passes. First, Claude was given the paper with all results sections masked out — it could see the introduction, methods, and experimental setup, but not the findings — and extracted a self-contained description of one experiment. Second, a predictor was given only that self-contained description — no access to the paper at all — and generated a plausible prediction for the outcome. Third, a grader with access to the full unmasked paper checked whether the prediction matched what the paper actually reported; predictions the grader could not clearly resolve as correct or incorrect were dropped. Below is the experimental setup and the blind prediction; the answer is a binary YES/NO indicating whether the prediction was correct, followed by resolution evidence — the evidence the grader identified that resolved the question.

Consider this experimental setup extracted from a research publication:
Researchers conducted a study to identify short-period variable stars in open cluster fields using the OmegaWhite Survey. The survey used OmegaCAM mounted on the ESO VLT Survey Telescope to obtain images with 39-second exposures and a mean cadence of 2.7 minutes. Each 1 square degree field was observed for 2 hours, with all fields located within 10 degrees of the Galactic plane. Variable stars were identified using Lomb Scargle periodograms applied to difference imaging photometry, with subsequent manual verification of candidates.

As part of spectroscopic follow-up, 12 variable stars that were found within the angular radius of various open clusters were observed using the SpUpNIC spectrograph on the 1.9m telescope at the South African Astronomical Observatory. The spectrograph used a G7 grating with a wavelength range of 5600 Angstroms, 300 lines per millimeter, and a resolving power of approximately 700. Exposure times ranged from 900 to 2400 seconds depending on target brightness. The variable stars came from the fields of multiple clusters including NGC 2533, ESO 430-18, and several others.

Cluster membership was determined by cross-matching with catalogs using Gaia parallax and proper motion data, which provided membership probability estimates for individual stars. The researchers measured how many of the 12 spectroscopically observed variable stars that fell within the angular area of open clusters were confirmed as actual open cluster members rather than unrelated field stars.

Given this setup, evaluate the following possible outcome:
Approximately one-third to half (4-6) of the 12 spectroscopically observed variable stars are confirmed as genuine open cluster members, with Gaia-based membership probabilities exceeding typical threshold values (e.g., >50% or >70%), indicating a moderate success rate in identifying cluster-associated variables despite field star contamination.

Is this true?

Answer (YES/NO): NO